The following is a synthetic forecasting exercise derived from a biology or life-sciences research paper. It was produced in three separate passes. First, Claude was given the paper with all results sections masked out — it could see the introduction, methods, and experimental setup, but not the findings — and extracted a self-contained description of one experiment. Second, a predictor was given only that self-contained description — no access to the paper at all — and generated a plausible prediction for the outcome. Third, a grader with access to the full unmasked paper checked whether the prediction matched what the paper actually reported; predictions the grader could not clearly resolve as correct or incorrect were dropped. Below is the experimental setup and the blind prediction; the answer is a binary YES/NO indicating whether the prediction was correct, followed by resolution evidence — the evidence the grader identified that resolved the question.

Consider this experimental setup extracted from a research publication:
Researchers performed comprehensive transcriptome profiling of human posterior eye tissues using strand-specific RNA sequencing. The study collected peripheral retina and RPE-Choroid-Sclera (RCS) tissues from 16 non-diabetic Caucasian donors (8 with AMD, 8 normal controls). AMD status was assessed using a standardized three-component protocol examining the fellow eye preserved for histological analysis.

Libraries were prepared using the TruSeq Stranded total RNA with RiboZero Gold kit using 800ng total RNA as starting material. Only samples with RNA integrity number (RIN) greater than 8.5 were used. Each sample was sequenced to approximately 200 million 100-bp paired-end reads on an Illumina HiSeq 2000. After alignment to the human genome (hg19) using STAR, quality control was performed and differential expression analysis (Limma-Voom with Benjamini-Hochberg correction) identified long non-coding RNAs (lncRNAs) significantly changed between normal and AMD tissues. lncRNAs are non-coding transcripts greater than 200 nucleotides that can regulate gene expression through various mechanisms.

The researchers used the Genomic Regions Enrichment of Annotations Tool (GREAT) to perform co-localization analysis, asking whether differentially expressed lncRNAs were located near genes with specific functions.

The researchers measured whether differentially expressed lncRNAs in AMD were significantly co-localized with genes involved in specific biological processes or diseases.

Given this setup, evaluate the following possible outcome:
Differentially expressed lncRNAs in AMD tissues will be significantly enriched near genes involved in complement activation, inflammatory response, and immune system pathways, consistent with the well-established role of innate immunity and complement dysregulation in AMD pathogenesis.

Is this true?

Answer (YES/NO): NO